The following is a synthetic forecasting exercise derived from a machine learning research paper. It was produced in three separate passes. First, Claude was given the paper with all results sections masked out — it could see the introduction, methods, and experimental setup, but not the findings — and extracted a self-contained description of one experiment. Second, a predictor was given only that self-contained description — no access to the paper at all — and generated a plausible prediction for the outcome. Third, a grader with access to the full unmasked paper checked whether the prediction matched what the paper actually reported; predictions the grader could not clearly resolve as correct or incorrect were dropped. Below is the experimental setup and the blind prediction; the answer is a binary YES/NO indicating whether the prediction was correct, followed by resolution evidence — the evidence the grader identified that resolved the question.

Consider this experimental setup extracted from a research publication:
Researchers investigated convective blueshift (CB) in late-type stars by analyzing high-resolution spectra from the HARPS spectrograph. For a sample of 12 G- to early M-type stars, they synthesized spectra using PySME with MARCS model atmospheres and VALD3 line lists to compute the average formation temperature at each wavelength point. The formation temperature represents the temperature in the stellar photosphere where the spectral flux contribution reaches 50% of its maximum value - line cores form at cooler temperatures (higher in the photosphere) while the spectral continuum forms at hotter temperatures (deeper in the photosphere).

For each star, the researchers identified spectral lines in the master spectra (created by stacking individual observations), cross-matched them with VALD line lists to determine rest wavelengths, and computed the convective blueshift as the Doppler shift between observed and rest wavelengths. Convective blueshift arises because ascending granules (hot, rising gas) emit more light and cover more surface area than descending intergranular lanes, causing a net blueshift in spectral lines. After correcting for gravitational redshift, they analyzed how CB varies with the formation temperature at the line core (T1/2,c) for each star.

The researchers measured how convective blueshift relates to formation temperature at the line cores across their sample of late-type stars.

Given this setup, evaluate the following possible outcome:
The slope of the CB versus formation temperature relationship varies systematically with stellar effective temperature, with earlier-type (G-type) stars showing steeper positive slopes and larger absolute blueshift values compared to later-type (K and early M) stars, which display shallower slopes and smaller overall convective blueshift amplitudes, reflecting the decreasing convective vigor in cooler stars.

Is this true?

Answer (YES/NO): NO